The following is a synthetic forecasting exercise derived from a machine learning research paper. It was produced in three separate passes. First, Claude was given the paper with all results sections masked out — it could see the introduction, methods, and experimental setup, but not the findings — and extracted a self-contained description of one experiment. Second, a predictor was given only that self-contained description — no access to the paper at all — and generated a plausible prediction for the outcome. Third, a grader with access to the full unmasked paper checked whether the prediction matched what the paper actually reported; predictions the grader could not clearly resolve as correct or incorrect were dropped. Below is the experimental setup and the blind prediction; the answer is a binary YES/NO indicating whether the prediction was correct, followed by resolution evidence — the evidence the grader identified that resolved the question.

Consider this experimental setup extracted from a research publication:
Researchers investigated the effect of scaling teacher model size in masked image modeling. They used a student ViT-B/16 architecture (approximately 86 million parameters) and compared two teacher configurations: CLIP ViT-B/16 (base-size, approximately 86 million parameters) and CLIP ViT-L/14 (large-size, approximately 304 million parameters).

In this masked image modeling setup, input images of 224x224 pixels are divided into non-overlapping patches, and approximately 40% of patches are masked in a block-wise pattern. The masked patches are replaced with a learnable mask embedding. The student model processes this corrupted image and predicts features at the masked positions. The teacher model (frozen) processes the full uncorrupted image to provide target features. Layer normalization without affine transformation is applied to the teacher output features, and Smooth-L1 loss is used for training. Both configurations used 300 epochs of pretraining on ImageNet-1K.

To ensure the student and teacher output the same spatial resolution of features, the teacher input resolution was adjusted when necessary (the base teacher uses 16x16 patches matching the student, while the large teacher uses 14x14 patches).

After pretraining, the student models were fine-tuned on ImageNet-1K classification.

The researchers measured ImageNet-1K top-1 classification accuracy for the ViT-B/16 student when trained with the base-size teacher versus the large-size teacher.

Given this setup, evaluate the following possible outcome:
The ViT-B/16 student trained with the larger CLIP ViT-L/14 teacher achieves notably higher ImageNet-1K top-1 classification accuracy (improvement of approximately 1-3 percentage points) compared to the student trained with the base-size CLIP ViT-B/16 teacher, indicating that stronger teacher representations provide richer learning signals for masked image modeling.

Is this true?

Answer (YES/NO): NO